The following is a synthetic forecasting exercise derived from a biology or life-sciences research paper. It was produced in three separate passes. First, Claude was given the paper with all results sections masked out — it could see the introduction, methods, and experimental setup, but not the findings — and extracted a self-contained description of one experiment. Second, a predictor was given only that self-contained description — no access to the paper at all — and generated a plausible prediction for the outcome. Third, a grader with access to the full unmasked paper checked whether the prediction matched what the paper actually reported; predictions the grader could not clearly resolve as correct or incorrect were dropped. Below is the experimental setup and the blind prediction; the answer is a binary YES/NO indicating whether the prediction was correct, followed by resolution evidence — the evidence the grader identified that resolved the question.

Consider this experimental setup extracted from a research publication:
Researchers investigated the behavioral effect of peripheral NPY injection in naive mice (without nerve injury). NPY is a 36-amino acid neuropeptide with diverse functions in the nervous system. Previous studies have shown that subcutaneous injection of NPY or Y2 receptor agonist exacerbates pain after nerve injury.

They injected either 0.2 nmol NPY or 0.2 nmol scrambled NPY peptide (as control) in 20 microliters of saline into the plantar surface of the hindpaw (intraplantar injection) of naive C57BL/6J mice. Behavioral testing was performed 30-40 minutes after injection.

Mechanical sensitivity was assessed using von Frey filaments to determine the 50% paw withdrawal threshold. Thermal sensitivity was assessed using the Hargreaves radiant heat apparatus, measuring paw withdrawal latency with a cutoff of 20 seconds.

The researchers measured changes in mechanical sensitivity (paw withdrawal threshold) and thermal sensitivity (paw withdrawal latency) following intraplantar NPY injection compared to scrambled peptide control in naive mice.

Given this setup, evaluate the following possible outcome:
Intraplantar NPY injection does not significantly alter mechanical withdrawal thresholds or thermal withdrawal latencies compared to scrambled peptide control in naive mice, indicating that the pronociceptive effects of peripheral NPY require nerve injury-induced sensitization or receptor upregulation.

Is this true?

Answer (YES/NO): NO